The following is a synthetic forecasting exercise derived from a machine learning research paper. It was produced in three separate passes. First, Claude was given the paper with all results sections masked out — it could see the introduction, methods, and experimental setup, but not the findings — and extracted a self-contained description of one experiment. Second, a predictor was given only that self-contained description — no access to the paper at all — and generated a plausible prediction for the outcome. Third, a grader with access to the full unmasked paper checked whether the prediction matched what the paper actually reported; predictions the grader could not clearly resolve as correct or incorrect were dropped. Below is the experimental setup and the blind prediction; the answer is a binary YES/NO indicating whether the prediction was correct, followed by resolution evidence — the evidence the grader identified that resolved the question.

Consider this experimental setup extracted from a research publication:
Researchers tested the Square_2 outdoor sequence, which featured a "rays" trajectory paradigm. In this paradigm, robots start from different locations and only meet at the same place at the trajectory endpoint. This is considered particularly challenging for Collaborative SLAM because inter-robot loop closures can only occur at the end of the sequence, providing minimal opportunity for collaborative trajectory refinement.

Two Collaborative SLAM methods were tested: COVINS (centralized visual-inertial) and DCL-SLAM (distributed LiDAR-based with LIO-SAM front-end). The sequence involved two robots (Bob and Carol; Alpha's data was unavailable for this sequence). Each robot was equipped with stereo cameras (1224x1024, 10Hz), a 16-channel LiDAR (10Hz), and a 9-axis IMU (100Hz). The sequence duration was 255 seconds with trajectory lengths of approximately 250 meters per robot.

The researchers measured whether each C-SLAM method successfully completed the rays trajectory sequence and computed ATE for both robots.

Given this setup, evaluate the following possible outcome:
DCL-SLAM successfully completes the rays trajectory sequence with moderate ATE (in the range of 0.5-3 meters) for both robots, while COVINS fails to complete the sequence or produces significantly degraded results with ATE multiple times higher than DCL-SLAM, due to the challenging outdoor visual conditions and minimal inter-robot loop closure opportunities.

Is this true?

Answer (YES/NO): NO